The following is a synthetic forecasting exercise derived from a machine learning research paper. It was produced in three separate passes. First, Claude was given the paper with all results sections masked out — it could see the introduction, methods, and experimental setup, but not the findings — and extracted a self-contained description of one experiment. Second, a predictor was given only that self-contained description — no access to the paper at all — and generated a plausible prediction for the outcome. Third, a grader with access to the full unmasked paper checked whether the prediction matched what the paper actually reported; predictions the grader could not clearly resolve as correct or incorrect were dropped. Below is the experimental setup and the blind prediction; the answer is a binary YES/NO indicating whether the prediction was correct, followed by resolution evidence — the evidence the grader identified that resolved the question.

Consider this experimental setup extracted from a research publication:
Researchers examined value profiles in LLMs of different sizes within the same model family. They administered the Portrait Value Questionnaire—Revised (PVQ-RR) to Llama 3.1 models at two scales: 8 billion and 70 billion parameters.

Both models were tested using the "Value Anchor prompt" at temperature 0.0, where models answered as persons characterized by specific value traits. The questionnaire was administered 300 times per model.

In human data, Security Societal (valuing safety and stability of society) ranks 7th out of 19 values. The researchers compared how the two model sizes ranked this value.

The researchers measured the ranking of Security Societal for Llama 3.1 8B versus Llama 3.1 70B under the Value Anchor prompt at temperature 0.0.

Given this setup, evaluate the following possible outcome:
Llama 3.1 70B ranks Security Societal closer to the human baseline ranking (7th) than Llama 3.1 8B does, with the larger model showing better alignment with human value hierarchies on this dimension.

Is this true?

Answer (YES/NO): NO